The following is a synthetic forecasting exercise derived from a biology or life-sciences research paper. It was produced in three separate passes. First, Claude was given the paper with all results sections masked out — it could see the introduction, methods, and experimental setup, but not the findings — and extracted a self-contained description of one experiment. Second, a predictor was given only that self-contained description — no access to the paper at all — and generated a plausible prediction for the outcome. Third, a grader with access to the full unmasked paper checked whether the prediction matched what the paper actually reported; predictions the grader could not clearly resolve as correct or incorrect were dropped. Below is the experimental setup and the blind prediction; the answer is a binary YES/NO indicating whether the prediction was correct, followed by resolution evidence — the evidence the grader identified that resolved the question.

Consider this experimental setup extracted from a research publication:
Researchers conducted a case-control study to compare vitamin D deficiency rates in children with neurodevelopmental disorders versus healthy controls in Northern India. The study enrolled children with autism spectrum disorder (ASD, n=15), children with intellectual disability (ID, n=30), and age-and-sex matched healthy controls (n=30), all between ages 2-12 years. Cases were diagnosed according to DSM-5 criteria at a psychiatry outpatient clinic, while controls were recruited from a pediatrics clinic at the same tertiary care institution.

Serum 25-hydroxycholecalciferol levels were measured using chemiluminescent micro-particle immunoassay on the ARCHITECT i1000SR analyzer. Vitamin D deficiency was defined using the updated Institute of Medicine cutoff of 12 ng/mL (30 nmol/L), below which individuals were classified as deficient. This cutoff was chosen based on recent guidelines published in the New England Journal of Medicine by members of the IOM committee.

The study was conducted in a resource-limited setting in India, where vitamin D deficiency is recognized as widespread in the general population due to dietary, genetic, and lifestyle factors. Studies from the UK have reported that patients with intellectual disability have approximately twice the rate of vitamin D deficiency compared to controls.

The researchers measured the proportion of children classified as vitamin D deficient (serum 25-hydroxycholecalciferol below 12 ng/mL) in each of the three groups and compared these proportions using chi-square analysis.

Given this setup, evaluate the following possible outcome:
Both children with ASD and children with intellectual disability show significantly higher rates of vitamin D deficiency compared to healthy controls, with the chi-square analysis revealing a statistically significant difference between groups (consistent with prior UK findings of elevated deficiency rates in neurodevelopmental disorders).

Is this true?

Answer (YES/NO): NO